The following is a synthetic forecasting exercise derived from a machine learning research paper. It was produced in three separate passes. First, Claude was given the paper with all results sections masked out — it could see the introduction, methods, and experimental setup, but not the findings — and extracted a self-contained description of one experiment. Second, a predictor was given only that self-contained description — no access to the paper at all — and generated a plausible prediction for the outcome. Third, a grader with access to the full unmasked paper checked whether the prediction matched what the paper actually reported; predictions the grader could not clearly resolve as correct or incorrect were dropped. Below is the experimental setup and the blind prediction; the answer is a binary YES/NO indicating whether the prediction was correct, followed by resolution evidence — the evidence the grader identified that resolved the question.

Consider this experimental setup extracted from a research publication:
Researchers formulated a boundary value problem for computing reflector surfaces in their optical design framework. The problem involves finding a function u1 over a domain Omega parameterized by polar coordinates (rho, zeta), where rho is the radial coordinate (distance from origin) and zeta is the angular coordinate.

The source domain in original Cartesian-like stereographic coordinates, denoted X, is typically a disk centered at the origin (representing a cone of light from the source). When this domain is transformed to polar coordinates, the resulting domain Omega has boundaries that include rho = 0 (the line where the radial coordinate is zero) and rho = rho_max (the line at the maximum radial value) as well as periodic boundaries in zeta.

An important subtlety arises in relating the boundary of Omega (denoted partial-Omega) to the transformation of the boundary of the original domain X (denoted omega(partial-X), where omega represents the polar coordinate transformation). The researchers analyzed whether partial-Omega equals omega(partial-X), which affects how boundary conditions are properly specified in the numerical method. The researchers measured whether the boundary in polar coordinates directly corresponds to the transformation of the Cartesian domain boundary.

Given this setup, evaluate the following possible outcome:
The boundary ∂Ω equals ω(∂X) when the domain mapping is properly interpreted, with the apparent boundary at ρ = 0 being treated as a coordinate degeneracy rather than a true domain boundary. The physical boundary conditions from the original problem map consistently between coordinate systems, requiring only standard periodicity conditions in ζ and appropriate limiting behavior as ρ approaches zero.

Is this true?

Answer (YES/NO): NO